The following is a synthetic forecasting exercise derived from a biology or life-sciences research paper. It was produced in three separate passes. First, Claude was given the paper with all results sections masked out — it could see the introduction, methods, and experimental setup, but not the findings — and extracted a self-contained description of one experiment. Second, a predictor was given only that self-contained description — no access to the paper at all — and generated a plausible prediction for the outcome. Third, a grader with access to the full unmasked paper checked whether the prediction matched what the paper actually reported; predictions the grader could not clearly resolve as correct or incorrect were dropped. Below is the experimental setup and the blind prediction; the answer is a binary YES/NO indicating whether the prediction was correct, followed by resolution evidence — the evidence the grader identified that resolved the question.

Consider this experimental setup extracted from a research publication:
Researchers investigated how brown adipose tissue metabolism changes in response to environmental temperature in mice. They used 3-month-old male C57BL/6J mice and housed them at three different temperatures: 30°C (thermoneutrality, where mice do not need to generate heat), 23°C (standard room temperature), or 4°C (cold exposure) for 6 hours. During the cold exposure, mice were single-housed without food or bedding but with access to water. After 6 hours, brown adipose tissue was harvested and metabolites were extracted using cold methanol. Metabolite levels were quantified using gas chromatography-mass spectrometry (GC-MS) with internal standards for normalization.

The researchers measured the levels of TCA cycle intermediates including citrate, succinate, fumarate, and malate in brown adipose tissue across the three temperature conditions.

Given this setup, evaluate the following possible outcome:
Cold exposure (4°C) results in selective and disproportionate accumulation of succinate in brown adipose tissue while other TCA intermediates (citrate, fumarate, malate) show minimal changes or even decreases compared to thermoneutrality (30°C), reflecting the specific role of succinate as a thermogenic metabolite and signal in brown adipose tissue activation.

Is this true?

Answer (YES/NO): NO